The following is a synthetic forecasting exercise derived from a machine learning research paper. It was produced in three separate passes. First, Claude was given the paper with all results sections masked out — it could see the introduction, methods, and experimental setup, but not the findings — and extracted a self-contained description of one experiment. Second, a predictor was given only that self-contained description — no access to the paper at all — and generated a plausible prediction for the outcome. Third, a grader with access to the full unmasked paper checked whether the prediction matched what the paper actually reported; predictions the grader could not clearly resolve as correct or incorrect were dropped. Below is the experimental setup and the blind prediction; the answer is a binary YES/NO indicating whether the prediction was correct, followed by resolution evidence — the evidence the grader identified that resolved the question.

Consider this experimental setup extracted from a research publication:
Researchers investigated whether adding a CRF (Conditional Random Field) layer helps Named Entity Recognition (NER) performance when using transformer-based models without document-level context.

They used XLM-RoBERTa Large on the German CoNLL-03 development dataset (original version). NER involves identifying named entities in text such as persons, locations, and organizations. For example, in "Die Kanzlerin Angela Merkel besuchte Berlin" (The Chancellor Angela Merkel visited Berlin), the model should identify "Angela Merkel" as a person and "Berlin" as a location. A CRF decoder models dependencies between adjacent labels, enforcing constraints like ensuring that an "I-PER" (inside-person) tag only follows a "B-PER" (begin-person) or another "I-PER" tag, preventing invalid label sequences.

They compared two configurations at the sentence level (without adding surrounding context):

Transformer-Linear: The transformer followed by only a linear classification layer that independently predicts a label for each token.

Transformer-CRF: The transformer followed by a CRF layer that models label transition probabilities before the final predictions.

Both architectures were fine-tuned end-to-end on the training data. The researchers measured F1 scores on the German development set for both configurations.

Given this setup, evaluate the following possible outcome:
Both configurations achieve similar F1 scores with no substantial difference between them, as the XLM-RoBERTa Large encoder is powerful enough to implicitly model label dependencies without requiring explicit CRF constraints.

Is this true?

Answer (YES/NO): NO